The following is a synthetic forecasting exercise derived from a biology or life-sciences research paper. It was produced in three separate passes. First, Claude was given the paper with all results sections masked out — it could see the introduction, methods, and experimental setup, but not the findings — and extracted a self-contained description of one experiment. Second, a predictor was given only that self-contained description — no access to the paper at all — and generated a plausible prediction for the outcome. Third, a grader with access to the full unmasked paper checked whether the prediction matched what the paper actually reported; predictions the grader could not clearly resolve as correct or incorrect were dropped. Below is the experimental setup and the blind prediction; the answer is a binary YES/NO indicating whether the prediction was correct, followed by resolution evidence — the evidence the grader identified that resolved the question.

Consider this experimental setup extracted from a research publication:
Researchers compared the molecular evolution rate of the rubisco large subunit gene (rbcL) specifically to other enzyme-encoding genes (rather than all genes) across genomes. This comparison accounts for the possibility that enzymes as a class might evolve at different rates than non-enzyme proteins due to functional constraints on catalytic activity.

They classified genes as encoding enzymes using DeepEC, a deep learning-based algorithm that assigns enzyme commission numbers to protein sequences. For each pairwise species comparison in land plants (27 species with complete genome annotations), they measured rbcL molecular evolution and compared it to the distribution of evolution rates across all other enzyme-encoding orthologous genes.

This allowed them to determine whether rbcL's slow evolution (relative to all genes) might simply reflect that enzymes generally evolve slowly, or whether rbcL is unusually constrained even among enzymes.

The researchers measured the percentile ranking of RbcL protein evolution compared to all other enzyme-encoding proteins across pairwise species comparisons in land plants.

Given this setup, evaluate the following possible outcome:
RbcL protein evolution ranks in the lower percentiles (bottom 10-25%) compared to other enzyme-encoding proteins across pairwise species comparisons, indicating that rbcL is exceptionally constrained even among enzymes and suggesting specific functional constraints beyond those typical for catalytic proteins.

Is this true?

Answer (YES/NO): NO